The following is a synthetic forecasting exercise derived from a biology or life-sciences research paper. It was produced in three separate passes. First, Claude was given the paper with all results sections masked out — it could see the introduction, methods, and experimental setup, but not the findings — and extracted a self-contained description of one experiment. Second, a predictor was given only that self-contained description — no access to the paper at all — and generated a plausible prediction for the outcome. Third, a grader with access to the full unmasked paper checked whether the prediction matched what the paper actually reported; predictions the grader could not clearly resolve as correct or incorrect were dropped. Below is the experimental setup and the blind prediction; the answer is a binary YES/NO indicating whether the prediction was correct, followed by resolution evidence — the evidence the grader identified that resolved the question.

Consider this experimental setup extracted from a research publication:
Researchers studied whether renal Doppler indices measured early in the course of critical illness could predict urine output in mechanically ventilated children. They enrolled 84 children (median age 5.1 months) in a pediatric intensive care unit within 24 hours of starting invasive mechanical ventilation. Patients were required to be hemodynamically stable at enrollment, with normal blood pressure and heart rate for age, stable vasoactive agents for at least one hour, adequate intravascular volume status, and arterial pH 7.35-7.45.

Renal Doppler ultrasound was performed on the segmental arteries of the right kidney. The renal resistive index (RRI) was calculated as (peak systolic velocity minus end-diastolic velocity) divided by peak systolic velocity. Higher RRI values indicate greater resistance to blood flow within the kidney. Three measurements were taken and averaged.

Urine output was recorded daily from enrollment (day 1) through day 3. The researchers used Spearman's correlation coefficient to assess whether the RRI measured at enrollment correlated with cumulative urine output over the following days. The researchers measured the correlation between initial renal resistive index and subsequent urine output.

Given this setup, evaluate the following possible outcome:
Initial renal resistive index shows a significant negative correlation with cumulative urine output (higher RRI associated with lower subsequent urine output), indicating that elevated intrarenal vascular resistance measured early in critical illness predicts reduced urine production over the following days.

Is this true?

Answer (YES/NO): YES